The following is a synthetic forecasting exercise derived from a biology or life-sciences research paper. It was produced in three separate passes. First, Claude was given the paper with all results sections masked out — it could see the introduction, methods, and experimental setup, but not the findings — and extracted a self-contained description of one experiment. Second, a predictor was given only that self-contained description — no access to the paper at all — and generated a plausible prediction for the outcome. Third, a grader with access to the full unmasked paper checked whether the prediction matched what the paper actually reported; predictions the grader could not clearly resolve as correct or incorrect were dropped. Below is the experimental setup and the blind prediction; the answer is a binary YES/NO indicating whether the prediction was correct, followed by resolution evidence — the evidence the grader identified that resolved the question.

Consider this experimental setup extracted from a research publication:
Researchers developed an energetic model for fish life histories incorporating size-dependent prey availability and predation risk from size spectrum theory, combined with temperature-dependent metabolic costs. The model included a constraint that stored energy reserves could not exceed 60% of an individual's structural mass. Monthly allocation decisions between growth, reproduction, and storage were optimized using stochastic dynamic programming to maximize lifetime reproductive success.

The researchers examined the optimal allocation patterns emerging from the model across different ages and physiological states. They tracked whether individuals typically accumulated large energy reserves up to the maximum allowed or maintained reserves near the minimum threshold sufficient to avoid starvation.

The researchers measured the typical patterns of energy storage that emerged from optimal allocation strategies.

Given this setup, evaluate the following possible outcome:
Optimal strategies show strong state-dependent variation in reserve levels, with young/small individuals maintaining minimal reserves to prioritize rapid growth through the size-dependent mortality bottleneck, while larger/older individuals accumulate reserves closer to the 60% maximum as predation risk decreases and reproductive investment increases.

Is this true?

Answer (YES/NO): NO